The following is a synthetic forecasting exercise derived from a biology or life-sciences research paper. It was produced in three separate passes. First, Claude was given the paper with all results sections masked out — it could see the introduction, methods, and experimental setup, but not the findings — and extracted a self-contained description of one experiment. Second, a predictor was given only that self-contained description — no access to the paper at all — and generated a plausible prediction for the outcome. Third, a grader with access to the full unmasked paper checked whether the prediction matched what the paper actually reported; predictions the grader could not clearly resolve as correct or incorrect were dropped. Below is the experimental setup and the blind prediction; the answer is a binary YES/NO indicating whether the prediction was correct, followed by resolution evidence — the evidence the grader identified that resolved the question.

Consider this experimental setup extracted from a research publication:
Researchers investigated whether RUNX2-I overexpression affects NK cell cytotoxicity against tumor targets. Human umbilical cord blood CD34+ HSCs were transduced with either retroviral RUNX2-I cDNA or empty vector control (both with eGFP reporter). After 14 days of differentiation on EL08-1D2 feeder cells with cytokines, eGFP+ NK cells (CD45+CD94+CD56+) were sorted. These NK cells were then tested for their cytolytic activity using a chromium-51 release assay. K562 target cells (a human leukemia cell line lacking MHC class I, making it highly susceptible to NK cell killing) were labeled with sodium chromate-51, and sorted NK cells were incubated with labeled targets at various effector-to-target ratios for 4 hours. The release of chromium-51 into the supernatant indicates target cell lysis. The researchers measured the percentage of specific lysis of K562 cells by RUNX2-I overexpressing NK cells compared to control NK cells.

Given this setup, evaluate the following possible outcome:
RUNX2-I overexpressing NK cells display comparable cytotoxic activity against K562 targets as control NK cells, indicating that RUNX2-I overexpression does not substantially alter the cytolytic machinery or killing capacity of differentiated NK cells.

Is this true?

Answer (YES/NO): YES